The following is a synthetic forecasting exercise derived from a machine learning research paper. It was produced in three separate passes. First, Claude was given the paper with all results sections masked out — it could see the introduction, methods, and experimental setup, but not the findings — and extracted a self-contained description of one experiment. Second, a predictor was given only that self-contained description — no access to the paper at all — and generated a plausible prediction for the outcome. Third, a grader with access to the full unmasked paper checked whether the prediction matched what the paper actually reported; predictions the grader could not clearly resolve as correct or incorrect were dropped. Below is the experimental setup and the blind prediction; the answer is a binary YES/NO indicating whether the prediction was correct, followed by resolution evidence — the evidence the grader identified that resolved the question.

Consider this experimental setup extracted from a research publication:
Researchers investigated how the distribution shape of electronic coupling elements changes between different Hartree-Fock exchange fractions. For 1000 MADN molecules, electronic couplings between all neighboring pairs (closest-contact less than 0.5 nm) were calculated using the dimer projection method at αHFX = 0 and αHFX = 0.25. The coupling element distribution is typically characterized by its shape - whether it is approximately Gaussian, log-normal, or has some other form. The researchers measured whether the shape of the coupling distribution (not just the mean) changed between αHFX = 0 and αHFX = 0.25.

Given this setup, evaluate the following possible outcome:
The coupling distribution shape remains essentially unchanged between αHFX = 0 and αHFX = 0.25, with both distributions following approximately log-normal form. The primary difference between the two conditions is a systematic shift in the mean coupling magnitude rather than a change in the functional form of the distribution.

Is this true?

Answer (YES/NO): YES